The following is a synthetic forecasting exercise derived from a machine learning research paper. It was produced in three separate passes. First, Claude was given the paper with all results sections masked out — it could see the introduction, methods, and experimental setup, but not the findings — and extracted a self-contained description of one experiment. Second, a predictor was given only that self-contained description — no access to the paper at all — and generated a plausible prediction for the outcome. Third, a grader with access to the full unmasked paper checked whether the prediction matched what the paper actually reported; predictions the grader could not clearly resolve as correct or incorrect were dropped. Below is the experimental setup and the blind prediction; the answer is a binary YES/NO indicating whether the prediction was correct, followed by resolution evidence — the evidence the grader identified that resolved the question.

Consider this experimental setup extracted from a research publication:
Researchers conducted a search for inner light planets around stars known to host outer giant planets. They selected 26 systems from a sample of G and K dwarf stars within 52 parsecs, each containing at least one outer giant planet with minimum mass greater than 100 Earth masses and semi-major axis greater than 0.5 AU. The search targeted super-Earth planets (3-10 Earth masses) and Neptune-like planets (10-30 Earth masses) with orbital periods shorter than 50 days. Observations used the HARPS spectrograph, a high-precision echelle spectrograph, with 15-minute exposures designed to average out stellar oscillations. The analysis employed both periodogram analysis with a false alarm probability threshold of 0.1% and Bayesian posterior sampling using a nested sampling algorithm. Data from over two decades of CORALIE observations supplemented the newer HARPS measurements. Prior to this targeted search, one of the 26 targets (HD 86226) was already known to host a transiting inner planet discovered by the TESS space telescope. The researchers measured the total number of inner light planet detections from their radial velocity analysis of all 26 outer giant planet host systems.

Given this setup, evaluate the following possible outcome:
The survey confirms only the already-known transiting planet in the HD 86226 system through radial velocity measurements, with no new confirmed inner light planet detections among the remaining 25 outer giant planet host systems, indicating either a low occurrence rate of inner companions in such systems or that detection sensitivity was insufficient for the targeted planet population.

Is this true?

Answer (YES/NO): NO